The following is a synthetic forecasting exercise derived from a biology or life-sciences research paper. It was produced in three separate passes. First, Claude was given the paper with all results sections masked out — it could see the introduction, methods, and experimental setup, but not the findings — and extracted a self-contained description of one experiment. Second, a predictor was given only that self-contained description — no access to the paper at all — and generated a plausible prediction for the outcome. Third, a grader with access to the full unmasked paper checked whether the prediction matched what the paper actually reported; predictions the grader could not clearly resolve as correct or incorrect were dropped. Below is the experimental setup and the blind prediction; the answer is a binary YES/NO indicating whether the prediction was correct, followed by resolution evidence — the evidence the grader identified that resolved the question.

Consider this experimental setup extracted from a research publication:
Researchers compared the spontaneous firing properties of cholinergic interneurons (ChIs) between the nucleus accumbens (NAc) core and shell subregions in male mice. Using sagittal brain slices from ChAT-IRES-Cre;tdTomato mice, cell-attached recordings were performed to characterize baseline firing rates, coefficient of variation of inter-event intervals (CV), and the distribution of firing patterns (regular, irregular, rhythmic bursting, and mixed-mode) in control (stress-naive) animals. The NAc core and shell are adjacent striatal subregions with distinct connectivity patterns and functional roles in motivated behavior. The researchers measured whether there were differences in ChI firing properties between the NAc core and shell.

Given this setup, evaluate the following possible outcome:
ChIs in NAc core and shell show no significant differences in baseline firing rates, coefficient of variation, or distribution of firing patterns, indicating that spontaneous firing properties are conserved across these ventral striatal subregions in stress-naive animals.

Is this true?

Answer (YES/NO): NO